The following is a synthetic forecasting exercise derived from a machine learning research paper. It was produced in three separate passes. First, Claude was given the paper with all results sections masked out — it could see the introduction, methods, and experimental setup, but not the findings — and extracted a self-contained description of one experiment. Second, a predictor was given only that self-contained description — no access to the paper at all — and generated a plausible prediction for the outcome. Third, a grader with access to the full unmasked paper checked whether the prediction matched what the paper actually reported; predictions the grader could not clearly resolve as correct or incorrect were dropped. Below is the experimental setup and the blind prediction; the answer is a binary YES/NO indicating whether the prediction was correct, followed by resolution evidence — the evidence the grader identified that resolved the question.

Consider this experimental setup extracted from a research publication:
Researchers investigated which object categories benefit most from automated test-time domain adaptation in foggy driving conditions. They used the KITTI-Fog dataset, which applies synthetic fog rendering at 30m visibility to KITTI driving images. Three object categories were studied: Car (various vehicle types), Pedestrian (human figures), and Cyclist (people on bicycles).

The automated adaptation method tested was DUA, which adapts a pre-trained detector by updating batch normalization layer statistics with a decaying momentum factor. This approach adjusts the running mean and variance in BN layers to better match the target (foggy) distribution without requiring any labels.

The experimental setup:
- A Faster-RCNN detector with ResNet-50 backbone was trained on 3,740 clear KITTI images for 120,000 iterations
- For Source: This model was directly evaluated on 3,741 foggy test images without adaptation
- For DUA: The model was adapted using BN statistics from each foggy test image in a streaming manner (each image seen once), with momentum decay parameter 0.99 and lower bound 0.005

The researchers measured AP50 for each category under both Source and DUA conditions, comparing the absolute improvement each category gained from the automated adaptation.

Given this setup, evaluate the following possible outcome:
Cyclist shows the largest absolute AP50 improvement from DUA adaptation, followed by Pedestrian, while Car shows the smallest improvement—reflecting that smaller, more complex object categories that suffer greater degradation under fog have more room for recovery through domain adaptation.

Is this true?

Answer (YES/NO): NO